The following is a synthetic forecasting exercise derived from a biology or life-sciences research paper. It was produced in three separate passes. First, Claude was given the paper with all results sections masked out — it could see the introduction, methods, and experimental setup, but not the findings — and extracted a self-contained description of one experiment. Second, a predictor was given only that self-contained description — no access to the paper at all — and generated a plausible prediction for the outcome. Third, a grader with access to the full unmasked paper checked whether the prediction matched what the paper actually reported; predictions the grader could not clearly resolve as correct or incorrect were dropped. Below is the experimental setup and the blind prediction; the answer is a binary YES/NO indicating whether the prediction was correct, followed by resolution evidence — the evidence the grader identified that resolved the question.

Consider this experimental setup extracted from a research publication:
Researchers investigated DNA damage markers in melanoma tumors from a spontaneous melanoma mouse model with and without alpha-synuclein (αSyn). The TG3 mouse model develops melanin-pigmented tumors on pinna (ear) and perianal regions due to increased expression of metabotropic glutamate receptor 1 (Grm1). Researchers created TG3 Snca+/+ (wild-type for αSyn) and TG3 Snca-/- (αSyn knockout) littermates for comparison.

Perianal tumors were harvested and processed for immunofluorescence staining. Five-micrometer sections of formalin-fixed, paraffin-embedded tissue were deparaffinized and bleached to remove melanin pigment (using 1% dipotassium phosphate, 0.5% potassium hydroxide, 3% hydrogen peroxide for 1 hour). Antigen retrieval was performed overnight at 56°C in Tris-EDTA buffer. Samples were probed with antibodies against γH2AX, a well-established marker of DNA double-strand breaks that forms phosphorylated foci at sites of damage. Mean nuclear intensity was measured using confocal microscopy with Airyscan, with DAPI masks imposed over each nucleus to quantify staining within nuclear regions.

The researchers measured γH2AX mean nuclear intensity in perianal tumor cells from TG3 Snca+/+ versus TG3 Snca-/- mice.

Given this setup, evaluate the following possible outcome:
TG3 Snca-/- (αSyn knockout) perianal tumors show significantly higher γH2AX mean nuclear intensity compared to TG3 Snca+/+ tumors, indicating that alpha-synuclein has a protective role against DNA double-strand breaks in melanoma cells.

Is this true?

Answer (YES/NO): NO